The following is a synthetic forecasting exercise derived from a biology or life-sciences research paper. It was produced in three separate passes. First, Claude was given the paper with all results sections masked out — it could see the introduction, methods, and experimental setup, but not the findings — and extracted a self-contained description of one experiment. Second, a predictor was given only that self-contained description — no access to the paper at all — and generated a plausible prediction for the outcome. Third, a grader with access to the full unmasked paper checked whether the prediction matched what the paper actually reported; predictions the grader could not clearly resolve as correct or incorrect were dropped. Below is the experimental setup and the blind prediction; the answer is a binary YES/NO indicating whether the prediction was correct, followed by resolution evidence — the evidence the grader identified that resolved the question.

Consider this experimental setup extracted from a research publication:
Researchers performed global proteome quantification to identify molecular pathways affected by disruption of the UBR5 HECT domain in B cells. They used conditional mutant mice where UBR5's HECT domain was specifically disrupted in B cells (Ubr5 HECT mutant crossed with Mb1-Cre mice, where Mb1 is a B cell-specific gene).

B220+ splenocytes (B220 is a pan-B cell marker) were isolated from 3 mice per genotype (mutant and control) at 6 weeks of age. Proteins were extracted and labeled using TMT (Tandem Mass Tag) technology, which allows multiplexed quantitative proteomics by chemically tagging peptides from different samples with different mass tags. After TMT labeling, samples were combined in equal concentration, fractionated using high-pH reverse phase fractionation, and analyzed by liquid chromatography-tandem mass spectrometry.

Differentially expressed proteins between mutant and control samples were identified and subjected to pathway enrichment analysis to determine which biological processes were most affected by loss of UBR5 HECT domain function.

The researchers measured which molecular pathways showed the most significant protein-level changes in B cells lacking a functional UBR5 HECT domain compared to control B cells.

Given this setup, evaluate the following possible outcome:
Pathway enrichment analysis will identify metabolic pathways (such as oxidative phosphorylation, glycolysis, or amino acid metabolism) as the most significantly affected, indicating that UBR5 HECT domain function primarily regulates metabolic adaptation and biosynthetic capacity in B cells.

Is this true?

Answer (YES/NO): NO